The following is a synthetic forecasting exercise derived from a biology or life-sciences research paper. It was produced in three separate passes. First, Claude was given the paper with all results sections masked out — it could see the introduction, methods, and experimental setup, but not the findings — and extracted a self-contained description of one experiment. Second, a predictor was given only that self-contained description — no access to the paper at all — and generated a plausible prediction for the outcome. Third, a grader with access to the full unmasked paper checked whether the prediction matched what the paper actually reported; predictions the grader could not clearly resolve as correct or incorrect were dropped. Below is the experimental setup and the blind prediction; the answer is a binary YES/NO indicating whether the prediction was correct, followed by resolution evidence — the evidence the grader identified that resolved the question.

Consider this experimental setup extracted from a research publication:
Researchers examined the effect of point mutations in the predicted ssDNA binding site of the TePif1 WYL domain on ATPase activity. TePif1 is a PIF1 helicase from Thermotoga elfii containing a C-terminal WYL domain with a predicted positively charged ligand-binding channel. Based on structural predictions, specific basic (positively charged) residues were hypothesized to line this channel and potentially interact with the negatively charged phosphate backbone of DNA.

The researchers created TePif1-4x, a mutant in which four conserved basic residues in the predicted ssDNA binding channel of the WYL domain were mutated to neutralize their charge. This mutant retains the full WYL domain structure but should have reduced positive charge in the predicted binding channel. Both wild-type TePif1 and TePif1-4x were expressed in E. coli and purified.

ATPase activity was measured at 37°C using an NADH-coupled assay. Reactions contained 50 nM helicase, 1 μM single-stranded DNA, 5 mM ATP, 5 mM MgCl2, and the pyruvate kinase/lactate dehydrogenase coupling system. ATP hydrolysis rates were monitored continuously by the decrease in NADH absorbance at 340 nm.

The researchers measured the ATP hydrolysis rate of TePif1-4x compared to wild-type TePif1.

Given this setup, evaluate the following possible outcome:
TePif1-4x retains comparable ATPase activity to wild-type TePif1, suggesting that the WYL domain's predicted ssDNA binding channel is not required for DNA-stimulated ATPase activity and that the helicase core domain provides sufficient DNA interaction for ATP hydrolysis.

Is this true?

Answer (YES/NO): NO